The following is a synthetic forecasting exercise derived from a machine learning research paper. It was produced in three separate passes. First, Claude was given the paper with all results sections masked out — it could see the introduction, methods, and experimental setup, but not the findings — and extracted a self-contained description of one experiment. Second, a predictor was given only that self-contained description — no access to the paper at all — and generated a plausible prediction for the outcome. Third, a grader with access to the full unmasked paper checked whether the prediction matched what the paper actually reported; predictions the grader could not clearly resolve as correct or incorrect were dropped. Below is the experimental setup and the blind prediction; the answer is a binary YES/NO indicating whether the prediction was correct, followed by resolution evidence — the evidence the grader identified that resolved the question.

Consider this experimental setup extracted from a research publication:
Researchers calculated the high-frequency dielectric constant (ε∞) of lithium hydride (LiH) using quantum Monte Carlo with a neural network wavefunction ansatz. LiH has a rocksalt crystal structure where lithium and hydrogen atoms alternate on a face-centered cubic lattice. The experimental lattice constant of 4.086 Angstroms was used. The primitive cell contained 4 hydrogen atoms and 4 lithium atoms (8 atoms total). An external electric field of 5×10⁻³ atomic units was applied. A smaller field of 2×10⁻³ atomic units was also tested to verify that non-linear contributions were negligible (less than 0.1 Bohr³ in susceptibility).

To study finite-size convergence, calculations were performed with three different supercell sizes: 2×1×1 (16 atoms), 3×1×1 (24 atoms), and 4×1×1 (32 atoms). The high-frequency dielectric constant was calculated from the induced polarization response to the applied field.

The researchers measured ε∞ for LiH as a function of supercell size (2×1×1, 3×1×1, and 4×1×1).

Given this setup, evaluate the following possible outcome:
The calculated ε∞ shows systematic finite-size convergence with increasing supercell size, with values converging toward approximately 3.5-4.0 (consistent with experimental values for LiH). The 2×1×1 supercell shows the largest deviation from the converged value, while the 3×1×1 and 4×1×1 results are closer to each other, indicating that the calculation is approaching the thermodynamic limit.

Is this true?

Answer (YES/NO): NO